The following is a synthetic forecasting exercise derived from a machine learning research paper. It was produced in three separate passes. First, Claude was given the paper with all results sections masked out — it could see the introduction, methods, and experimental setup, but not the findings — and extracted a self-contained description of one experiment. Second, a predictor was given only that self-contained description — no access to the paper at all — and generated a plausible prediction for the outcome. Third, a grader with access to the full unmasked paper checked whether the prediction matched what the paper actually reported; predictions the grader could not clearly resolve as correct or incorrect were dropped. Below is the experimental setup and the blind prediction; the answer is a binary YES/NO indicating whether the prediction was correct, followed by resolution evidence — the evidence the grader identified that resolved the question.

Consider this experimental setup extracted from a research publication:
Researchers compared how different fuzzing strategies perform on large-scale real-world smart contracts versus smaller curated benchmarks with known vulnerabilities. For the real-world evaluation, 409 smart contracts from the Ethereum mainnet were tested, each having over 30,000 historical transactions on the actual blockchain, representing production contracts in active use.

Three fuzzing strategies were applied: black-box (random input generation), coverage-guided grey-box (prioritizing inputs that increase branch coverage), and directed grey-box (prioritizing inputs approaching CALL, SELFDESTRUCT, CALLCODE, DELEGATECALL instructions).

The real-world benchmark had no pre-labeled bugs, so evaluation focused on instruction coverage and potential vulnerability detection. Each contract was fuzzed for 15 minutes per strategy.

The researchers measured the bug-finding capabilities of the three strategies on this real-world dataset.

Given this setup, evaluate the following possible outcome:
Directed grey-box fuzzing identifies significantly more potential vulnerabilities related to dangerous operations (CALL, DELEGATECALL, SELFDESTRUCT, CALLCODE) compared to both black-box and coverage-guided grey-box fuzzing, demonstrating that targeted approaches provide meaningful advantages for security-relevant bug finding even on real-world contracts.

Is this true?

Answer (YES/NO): NO